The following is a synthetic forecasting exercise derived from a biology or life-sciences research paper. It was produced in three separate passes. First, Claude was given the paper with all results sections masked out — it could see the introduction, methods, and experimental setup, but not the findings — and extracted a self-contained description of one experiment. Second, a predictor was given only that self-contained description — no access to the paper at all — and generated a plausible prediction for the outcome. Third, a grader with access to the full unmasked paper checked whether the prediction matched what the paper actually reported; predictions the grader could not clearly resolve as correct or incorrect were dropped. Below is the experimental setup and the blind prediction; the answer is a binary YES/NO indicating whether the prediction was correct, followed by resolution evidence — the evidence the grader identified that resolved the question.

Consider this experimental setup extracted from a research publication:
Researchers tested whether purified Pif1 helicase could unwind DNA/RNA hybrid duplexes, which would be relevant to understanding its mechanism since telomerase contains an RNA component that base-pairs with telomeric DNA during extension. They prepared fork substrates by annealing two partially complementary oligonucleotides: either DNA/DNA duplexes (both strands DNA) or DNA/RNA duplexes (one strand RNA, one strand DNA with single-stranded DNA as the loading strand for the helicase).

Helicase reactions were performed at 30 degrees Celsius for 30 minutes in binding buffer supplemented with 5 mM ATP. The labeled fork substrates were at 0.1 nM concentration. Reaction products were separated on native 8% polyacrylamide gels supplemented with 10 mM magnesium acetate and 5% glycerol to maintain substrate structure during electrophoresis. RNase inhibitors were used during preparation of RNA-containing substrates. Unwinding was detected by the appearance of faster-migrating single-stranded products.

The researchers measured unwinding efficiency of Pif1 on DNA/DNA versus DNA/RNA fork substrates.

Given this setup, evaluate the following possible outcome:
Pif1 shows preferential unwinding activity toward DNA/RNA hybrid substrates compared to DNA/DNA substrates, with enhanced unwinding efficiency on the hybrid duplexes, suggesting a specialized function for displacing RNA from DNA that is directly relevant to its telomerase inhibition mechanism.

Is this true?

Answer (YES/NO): YES